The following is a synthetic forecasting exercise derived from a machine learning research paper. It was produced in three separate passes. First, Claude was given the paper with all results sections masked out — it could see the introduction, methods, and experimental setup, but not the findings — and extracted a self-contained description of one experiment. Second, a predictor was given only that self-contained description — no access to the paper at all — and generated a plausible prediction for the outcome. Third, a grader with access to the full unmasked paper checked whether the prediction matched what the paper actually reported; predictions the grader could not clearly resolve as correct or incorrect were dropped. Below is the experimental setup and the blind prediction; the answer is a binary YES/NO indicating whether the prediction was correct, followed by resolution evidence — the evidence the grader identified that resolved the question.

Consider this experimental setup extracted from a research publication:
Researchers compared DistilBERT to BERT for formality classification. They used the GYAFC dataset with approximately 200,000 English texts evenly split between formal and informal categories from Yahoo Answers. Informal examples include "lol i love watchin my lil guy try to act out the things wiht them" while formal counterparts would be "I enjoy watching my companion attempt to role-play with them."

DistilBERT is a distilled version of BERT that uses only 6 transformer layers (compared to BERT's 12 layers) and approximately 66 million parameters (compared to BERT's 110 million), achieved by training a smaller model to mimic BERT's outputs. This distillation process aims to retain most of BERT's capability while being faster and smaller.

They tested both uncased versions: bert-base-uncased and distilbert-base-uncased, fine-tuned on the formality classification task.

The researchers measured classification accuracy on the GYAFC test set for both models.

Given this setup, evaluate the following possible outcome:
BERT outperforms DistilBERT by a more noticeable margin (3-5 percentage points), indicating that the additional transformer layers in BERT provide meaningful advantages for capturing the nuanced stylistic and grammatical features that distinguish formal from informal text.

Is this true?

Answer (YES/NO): NO